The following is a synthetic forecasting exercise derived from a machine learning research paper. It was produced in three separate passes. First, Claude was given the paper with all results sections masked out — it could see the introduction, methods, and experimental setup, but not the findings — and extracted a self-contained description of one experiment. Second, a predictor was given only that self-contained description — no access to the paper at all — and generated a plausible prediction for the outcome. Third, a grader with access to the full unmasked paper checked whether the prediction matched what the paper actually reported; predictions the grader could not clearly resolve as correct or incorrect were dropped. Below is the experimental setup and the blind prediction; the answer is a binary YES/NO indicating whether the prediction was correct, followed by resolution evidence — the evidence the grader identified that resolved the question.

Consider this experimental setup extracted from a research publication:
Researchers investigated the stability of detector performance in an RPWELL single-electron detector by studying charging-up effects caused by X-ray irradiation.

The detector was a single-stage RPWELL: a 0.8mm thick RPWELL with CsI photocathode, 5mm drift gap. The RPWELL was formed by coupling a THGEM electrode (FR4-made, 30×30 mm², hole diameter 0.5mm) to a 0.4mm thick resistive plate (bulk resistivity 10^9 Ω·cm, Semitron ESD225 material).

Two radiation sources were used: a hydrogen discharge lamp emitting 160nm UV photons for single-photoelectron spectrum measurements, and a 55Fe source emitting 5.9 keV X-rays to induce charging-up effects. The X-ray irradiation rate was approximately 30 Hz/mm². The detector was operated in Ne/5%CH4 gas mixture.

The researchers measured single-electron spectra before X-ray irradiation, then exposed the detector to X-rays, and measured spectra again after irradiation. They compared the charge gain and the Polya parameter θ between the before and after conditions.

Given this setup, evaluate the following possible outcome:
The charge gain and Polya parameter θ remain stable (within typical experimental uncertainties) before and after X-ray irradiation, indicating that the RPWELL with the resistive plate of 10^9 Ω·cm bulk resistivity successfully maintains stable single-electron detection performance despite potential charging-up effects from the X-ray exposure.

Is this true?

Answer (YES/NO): NO